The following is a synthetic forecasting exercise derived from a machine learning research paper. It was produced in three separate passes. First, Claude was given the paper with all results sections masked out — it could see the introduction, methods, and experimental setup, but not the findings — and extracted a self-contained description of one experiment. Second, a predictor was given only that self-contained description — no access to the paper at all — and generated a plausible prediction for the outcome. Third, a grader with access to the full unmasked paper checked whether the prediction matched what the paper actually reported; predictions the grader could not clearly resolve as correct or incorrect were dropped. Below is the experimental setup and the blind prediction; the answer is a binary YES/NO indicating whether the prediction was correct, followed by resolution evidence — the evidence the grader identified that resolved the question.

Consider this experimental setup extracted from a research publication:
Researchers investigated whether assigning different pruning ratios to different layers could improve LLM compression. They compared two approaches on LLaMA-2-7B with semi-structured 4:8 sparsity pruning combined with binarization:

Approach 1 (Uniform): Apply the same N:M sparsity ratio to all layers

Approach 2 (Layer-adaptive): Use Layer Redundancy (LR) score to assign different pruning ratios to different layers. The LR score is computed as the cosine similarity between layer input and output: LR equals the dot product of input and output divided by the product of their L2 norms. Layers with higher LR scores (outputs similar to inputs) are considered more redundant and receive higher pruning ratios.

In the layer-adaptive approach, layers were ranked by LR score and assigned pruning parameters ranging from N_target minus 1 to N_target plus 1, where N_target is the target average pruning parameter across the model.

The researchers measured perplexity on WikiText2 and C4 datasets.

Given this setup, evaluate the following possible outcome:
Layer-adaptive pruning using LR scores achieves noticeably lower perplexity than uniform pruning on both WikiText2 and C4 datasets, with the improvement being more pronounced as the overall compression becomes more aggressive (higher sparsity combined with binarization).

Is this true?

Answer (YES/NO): NO